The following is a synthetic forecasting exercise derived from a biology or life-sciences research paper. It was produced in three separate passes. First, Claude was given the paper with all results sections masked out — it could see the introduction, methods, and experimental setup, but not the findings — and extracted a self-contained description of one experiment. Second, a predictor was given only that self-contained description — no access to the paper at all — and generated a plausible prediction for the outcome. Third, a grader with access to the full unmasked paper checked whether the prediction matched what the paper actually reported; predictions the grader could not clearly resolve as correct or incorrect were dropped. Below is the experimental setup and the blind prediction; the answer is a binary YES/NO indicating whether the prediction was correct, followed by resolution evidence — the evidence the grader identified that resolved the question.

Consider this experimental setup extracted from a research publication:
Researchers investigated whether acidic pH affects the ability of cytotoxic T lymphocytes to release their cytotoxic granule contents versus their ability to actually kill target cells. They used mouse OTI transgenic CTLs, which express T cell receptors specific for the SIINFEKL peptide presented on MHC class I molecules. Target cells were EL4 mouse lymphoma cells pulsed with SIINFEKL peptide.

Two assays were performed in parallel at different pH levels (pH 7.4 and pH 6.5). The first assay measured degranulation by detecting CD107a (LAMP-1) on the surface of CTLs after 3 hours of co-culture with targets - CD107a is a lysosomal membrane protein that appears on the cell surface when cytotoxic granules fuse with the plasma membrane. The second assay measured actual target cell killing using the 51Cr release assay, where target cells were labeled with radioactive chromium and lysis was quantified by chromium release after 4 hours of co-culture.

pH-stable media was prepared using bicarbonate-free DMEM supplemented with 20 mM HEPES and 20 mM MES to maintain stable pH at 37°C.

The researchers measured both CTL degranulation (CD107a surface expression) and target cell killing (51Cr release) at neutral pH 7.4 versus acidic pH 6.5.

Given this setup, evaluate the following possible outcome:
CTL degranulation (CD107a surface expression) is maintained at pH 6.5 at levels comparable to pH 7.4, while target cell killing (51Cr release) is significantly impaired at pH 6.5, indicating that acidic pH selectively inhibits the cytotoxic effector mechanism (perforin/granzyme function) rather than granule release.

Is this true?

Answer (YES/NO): NO